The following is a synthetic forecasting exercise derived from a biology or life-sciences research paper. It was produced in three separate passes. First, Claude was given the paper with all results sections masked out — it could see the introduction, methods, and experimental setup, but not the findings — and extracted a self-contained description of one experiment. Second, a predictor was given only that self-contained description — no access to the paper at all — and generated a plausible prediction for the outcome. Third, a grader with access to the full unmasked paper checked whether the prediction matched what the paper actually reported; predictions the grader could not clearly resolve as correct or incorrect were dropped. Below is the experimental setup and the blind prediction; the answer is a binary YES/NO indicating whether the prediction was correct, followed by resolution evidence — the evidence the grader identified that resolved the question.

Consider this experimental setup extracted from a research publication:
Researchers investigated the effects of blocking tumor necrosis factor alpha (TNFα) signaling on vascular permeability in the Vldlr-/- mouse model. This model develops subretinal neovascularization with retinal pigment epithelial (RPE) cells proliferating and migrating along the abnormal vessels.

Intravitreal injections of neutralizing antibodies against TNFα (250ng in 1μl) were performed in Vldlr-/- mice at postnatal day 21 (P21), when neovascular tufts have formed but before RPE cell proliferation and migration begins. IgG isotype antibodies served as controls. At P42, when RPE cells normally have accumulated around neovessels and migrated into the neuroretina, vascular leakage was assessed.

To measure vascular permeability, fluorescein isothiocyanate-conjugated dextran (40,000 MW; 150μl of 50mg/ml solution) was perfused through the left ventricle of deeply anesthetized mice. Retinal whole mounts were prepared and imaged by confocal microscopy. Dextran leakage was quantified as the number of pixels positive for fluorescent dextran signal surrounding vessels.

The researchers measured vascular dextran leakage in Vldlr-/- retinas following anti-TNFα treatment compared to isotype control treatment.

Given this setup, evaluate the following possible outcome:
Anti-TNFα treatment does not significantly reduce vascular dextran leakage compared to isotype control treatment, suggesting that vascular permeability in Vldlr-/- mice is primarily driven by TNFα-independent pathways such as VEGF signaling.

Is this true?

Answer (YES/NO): NO